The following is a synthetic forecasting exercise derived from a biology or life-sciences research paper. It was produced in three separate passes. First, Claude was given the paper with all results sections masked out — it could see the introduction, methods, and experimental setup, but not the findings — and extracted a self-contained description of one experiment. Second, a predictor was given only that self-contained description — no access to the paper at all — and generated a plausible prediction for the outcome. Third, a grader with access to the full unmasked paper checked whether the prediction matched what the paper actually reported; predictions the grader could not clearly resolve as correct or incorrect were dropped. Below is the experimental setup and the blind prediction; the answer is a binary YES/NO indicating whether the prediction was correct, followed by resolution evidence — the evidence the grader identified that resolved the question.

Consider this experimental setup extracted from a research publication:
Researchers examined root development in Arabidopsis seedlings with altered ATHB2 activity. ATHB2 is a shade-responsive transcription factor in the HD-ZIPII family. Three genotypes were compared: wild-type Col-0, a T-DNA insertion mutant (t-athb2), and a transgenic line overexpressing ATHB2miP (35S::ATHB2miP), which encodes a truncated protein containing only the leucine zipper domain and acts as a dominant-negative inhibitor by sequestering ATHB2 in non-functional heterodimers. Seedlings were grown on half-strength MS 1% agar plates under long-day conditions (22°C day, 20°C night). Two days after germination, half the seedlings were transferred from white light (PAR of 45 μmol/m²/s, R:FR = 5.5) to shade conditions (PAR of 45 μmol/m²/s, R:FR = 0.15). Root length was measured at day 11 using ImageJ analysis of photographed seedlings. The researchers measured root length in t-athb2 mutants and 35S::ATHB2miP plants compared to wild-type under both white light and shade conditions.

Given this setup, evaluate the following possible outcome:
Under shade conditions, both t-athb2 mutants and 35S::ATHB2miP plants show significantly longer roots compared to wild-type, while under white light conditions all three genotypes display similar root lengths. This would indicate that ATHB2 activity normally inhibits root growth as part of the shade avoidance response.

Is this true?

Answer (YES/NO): NO